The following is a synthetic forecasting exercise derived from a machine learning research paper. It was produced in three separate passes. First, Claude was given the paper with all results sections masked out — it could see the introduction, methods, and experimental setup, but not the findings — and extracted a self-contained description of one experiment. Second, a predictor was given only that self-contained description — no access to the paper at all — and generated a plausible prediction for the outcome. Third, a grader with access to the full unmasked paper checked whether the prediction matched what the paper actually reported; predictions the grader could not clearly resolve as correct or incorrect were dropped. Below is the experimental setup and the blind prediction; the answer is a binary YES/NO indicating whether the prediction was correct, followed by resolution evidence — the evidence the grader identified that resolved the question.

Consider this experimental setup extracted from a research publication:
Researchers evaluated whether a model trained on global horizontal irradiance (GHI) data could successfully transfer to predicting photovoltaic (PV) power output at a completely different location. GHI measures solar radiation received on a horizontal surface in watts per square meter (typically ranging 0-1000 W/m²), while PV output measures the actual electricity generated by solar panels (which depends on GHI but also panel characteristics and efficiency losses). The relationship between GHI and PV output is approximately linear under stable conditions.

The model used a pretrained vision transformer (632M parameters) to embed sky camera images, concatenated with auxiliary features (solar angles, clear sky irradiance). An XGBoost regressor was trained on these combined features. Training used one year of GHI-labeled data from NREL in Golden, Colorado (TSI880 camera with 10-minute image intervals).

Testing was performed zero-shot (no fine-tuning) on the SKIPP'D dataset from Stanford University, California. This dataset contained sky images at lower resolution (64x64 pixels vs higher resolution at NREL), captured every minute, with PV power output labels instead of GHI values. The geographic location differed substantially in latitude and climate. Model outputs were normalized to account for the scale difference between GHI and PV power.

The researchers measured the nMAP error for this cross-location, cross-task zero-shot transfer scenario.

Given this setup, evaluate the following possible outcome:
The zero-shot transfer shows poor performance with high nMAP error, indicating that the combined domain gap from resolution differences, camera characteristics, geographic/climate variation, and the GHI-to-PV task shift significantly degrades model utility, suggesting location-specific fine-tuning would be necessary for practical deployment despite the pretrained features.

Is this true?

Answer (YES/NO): NO